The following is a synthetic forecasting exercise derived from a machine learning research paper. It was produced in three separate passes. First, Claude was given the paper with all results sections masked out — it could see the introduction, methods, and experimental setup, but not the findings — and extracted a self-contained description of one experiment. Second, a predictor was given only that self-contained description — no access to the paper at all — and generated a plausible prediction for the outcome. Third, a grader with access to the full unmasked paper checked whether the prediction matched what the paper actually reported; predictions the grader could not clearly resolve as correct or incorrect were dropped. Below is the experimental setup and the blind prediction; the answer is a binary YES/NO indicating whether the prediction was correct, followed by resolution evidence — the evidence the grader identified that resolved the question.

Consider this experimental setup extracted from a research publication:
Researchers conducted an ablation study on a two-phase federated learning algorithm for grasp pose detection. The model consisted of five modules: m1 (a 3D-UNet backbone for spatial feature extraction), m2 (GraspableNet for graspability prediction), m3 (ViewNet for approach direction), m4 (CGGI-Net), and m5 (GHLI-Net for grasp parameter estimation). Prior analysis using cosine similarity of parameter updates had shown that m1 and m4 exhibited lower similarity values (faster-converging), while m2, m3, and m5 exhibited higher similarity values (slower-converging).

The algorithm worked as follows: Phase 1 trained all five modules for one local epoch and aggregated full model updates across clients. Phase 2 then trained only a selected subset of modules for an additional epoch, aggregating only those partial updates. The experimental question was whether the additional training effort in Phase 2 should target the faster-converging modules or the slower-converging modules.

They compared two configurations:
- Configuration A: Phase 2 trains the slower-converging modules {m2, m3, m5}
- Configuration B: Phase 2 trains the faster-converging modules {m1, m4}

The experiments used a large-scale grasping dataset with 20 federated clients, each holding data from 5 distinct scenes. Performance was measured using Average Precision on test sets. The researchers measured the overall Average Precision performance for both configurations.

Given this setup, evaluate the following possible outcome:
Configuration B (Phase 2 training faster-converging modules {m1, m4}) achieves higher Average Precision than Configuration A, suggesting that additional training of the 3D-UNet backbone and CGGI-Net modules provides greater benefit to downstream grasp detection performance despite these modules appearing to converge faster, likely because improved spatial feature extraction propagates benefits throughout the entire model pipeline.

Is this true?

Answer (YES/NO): NO